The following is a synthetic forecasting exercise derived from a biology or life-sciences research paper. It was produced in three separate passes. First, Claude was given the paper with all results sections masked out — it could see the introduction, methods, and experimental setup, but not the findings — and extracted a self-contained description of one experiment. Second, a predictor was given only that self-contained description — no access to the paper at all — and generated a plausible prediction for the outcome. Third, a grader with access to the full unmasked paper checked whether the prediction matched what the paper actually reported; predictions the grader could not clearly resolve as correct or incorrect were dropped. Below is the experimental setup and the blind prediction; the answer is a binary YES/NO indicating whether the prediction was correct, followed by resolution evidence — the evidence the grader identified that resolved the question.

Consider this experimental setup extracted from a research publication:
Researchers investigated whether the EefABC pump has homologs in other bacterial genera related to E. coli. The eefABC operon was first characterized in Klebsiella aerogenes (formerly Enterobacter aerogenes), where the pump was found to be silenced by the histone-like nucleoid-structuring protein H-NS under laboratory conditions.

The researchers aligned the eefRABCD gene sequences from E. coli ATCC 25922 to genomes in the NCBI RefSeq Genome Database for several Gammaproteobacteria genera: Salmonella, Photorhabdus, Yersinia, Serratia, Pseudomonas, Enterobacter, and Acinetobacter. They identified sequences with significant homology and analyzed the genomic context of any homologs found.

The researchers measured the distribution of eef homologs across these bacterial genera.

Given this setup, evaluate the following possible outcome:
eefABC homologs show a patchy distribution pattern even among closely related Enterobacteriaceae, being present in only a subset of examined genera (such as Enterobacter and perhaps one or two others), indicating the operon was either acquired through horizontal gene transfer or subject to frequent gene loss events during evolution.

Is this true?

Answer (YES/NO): YES